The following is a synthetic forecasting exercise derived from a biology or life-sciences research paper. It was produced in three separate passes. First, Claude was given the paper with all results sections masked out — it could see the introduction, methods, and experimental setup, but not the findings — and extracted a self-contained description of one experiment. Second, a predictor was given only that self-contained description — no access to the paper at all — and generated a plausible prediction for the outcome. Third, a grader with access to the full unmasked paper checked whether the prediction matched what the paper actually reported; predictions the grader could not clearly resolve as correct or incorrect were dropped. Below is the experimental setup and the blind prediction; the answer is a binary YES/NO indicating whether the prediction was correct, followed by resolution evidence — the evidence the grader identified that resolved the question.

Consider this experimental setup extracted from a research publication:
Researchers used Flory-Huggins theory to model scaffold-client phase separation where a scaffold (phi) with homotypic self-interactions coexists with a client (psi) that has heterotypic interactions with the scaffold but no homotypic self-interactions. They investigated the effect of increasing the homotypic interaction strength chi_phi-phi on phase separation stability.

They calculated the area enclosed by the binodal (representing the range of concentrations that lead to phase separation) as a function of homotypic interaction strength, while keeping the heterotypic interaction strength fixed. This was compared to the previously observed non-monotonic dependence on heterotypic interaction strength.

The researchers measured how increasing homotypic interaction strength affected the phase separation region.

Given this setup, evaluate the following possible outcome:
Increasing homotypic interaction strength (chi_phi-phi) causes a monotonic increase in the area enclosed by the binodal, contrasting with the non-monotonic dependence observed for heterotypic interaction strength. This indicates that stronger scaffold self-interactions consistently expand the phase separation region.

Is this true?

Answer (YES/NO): YES